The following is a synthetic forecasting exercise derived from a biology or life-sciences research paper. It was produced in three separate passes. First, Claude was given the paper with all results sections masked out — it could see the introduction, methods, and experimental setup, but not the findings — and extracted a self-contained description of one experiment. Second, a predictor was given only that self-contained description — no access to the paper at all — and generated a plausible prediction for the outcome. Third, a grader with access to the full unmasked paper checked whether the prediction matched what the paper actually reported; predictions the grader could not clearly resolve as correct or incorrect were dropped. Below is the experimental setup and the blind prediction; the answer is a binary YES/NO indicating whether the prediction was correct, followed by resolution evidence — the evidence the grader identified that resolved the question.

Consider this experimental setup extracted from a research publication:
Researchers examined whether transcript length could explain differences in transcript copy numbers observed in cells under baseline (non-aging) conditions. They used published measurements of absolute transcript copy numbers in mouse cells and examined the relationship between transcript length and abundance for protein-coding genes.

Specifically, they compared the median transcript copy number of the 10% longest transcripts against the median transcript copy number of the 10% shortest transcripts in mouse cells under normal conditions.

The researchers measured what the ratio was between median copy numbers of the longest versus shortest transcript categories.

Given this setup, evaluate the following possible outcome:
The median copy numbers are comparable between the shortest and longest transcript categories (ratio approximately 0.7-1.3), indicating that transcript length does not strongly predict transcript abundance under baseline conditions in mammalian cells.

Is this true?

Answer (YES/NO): NO